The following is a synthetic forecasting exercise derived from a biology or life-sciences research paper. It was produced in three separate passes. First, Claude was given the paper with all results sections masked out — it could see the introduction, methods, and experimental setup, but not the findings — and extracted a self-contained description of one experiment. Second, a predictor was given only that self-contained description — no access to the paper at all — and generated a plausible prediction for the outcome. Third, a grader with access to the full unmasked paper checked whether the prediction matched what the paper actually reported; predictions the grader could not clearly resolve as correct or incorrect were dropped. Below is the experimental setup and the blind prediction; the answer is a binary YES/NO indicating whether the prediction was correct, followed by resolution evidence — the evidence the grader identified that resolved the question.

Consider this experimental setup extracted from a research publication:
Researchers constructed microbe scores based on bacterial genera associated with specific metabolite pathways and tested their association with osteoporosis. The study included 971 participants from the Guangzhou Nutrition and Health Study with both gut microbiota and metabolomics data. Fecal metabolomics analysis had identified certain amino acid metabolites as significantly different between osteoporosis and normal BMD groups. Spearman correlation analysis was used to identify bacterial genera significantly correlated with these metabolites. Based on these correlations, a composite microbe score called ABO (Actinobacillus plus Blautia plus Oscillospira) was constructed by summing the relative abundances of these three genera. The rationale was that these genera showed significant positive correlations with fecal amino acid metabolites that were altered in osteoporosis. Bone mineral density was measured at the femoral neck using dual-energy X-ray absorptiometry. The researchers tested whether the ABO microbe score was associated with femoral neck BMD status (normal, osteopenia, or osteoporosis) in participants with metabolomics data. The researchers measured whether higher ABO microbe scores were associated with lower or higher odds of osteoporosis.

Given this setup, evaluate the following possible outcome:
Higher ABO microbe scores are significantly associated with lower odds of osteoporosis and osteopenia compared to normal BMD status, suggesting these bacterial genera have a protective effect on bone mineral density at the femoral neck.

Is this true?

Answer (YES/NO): NO